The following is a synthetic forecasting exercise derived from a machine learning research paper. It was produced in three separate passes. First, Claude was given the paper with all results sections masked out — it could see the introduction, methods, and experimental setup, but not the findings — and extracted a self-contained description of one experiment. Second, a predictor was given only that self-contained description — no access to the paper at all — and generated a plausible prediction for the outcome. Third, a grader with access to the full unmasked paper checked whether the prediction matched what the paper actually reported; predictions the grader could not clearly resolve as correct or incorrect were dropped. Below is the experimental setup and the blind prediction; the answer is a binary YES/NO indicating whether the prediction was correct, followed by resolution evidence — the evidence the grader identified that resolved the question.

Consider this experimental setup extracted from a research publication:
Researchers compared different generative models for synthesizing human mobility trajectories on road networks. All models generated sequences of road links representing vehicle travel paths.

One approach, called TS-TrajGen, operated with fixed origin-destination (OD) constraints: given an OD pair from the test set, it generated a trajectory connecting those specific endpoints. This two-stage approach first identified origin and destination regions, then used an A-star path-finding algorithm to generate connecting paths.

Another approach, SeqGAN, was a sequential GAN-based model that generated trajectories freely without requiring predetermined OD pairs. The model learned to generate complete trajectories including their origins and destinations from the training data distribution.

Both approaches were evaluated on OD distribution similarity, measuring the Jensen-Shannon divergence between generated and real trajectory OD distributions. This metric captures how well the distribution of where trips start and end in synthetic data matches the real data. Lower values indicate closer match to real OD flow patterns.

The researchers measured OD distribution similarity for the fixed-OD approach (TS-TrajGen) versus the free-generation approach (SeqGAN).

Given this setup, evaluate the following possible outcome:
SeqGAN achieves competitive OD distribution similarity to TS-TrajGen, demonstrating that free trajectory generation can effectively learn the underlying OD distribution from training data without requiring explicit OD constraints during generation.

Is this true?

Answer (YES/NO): YES